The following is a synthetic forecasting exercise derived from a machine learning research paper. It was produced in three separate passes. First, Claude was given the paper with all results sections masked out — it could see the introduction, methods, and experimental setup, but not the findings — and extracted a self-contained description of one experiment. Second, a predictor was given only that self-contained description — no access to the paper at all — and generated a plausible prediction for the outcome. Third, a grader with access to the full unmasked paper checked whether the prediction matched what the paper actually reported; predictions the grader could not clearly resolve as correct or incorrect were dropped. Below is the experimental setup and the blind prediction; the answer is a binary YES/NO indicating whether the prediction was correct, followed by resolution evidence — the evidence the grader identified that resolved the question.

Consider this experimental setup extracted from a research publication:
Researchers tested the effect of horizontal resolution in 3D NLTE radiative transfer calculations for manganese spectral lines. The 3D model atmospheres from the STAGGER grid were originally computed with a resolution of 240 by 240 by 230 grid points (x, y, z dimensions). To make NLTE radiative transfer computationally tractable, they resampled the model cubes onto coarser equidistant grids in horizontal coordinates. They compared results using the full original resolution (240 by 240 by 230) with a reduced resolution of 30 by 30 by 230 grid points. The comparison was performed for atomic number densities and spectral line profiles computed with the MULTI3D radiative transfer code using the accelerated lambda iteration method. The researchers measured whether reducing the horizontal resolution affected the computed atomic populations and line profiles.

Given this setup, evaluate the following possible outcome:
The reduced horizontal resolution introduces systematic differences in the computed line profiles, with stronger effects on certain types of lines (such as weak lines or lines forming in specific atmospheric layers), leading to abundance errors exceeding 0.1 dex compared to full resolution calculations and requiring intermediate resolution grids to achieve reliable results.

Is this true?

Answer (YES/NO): NO